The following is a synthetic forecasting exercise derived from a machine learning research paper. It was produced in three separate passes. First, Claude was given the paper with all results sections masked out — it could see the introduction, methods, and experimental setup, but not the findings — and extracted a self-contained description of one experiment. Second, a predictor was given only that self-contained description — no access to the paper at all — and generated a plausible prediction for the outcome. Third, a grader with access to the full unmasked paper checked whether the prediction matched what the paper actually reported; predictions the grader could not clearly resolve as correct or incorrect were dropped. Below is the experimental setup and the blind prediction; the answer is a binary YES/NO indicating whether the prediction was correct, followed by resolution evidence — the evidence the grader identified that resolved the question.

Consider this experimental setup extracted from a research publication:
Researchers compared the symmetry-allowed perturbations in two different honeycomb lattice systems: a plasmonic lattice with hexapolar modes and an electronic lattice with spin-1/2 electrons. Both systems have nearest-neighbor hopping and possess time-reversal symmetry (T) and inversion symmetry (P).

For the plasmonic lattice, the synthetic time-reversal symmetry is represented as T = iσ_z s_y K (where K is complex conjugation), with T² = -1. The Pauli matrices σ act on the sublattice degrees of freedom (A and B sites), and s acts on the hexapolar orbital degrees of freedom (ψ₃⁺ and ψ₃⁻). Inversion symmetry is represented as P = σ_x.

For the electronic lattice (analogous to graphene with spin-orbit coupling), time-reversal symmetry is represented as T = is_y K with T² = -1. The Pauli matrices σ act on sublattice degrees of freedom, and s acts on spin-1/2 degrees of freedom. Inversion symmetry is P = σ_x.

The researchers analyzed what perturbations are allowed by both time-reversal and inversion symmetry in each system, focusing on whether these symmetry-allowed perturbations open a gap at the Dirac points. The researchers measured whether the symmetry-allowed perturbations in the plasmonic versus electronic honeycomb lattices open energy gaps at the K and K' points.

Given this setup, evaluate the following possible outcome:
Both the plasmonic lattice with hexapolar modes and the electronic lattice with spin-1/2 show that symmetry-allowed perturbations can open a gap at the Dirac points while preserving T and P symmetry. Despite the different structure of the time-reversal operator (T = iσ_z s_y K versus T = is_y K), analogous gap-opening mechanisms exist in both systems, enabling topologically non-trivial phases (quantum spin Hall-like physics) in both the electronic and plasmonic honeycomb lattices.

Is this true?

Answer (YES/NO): NO